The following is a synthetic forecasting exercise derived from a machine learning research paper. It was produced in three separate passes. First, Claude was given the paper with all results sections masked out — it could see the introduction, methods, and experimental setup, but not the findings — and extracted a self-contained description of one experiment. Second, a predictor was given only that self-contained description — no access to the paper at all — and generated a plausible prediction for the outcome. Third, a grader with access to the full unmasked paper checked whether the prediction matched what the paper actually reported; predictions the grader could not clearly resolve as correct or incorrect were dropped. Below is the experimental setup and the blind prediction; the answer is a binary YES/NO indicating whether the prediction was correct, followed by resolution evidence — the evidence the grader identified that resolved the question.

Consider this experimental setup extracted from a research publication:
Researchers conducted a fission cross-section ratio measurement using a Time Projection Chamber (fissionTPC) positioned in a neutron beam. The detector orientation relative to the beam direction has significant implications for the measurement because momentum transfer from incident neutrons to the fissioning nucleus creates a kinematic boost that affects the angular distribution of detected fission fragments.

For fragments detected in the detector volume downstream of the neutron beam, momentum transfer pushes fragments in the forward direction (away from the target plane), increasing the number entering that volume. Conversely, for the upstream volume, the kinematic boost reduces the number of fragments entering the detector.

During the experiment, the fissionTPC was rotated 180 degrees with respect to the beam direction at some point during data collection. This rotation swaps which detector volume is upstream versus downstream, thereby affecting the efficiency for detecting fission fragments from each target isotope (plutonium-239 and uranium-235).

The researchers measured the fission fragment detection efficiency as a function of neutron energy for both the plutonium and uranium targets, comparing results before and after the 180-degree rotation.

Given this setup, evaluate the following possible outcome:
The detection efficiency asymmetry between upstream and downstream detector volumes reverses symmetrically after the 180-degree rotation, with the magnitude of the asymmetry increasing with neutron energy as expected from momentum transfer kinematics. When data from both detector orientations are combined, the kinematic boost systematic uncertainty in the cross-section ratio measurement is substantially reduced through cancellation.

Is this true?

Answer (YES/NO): NO